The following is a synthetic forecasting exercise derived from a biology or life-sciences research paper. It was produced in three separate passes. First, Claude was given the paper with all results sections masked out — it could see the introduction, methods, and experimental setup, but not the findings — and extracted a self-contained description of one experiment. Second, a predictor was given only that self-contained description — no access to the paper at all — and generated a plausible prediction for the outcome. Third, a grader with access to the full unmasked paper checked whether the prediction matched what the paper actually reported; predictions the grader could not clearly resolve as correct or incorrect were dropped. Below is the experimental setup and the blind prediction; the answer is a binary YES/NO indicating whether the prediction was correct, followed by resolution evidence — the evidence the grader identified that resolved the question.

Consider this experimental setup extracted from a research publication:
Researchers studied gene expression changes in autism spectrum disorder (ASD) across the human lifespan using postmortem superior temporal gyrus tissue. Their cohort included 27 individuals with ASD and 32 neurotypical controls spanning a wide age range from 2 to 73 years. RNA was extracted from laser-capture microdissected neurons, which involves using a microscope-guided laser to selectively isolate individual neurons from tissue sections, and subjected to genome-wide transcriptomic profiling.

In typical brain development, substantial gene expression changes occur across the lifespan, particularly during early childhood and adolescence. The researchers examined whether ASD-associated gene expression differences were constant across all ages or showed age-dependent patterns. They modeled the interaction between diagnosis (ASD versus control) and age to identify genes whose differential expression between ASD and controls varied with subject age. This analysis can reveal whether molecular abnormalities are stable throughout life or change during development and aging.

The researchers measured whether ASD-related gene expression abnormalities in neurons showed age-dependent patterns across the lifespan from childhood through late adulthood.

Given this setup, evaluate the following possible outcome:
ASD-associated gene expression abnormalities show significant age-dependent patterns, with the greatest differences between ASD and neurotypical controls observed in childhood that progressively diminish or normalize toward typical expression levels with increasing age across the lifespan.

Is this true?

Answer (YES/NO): NO